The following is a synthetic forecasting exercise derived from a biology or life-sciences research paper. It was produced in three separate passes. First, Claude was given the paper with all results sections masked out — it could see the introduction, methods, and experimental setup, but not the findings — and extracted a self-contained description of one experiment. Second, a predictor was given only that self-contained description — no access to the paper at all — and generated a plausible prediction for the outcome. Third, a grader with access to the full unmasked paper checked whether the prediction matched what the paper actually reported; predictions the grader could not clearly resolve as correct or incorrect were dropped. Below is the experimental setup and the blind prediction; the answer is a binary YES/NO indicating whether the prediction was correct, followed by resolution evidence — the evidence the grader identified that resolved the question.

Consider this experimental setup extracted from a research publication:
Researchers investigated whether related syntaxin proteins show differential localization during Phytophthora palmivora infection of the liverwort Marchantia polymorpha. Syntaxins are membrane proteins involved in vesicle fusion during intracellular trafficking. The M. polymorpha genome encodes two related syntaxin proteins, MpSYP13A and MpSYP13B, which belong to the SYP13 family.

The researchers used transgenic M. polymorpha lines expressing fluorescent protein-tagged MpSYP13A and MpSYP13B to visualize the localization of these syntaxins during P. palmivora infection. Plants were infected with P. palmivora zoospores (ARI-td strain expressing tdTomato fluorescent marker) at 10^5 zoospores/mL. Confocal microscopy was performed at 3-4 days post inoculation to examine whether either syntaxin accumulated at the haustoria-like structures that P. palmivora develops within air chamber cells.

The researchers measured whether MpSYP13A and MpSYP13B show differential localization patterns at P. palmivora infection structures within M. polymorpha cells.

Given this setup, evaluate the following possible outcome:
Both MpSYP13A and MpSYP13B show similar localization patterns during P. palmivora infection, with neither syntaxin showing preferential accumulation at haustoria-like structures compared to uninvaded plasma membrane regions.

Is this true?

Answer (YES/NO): NO